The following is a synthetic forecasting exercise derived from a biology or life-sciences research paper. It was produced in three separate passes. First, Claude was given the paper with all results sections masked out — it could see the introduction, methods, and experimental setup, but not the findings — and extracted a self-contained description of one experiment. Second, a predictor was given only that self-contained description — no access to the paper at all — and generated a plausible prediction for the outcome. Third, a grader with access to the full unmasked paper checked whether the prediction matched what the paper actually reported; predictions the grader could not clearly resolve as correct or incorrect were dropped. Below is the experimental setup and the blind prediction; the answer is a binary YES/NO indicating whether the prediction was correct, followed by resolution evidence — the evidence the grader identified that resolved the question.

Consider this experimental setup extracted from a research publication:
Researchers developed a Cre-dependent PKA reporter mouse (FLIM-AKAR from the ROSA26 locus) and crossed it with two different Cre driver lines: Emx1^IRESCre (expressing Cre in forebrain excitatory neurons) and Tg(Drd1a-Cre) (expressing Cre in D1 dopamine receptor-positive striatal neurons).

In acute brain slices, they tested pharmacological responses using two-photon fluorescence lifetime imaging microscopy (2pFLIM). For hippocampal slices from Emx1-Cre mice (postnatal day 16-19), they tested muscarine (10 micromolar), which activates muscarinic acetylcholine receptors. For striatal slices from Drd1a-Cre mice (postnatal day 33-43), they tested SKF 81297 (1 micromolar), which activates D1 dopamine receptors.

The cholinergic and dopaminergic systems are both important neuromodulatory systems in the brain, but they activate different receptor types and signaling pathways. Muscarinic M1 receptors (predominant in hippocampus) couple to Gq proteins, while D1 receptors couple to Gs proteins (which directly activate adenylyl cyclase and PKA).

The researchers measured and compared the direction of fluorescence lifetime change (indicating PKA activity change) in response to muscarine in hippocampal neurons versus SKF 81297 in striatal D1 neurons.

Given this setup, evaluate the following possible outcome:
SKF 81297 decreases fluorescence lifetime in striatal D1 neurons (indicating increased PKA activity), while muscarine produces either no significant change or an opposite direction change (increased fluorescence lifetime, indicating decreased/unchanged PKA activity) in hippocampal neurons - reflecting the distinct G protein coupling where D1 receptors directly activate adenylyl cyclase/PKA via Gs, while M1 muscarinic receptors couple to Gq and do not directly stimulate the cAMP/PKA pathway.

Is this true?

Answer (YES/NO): NO